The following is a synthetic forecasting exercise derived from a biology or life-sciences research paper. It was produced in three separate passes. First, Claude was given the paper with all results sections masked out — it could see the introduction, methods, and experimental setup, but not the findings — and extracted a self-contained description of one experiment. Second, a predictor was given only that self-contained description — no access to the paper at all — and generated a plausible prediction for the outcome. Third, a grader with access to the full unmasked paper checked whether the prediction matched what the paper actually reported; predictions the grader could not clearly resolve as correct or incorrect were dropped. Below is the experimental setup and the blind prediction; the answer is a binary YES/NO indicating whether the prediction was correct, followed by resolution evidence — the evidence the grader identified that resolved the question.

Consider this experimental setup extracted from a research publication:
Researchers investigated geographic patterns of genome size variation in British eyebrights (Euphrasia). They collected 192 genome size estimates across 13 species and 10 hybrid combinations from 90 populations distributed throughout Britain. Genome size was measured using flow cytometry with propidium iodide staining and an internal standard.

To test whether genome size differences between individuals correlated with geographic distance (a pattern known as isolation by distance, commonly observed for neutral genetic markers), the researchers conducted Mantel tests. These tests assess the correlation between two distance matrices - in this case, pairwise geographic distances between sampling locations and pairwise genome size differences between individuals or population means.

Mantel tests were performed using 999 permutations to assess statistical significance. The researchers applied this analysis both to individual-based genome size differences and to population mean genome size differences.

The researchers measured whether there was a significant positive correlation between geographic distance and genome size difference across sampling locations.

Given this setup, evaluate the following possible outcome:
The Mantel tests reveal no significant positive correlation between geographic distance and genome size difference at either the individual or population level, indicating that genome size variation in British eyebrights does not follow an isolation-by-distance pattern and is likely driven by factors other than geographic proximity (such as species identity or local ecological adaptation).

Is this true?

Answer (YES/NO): NO